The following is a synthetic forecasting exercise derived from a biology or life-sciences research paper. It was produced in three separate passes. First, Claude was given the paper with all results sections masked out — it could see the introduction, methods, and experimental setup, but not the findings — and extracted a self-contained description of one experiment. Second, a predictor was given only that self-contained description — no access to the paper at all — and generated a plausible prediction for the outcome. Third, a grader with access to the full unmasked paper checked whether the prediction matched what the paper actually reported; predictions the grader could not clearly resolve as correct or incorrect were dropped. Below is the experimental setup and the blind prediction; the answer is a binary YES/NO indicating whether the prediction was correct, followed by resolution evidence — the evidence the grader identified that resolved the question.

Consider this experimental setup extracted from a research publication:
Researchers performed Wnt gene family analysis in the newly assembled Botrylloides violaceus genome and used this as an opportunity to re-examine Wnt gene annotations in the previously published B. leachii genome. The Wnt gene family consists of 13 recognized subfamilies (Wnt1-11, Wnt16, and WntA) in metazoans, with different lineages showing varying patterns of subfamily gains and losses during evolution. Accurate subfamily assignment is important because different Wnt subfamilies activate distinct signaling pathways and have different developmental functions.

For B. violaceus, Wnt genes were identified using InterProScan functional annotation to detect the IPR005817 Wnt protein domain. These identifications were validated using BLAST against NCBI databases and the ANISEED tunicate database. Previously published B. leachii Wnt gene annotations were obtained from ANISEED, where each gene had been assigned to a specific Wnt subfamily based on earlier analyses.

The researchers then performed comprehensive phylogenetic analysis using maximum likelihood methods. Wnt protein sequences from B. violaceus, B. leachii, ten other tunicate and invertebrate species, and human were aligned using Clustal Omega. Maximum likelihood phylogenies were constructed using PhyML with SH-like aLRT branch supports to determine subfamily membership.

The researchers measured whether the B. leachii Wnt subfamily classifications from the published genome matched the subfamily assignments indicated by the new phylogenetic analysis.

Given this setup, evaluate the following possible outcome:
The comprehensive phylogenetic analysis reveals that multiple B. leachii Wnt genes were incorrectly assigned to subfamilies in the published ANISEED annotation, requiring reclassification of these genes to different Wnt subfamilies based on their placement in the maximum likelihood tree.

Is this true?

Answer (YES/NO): YES